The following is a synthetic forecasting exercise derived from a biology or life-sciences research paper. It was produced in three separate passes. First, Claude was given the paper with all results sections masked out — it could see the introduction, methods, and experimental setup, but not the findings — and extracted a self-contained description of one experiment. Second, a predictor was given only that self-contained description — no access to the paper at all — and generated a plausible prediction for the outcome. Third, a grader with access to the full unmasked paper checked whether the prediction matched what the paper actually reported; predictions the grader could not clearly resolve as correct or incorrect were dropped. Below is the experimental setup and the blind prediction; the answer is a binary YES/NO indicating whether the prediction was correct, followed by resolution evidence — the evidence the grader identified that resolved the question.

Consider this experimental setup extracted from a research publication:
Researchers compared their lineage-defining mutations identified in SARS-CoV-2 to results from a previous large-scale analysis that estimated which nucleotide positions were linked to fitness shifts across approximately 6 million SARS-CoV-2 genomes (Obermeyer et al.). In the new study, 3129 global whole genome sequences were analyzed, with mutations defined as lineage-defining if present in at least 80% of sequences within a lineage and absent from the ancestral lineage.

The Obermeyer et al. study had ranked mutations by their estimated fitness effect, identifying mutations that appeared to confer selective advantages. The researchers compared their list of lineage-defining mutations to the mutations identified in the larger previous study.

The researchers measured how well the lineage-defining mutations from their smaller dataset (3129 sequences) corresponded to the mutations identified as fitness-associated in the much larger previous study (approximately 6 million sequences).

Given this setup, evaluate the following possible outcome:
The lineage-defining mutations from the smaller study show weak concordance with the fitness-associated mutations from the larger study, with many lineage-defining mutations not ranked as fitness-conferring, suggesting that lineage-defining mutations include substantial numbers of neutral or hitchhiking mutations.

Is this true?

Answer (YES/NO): NO